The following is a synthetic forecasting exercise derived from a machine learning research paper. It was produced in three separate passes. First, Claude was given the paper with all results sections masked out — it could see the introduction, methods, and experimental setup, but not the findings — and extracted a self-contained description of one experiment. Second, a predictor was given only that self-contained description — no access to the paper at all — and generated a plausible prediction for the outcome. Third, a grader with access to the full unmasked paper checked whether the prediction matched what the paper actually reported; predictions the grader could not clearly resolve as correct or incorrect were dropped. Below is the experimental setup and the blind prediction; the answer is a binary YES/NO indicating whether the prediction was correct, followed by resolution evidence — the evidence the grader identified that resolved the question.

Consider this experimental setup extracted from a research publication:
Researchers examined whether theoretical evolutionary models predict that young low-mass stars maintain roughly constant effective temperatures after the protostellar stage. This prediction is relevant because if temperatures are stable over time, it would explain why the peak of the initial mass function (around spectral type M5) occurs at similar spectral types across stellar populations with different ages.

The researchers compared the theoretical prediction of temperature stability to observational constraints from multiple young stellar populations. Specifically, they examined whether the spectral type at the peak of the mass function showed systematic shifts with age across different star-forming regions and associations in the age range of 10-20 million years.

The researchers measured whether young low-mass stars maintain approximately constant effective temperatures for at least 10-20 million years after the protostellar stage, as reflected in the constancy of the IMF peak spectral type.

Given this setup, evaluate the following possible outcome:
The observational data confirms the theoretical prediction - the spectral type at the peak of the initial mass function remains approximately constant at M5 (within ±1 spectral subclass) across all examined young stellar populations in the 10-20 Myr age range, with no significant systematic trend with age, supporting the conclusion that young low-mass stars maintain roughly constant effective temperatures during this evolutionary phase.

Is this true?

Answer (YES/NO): YES